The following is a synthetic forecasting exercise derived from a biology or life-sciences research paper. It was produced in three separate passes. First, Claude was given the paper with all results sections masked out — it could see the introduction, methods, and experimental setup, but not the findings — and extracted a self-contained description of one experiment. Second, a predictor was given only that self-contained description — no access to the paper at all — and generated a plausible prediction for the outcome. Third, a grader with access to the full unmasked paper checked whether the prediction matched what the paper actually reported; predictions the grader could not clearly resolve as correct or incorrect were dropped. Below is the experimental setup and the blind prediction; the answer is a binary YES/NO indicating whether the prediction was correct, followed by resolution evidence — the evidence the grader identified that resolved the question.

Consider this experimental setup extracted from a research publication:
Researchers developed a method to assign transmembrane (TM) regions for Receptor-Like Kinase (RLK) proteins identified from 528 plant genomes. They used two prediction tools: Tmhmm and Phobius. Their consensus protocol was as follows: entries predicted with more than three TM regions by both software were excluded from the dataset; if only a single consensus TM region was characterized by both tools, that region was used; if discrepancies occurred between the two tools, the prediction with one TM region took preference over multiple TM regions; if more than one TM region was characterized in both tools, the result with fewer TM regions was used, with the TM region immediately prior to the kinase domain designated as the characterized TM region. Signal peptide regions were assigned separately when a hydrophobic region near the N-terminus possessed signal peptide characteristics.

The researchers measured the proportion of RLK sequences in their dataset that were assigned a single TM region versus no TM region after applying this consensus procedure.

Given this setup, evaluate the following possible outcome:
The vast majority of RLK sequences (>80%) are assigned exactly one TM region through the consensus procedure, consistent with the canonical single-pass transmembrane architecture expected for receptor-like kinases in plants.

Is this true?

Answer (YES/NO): NO